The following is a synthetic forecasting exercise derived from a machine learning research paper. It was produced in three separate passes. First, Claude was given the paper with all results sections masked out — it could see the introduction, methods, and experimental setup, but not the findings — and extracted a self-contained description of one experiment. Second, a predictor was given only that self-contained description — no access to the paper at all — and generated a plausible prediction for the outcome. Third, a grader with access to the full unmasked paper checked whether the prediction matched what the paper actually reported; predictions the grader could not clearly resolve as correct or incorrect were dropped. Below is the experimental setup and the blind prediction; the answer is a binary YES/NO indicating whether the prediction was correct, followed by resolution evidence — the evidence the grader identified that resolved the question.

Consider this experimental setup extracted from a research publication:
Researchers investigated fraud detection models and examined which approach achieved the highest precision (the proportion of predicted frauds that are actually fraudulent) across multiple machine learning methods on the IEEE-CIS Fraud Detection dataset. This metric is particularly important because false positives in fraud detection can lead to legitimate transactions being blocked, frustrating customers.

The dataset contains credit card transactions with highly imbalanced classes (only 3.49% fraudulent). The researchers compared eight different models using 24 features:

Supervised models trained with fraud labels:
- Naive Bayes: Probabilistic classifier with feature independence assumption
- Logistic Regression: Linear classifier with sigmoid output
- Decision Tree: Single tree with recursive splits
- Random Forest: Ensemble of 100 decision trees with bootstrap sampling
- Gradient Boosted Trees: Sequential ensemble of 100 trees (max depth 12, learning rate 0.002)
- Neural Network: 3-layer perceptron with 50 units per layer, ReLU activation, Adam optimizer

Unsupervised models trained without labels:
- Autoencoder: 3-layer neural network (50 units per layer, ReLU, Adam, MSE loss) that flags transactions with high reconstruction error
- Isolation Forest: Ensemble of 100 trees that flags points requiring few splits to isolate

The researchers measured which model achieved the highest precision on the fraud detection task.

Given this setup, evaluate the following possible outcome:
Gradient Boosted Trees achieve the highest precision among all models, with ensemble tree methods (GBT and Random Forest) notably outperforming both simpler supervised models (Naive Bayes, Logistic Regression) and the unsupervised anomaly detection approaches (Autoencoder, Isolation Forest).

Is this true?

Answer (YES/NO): NO